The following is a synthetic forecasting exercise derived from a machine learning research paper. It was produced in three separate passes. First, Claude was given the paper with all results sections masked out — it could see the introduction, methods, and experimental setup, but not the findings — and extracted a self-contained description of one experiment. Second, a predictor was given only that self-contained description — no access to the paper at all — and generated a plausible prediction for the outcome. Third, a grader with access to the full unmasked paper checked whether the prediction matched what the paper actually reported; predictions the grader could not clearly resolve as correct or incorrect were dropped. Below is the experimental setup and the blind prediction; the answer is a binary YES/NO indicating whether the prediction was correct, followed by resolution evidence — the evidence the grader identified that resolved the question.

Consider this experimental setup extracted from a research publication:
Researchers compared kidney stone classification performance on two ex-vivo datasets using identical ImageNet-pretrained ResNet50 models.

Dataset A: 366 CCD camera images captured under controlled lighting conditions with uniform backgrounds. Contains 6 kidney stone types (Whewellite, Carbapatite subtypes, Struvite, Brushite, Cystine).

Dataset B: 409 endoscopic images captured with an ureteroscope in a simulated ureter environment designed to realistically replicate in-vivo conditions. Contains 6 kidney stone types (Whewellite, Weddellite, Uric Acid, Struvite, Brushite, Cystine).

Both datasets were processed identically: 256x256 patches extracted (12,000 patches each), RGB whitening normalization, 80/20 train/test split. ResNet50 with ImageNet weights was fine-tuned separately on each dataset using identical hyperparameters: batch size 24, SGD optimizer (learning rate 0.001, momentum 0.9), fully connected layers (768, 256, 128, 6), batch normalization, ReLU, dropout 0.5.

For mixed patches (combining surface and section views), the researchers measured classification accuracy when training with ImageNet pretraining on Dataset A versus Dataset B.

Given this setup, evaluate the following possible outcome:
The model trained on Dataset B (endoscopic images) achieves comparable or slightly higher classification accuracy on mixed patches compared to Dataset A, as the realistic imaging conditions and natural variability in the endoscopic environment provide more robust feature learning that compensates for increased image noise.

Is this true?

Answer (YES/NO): YES